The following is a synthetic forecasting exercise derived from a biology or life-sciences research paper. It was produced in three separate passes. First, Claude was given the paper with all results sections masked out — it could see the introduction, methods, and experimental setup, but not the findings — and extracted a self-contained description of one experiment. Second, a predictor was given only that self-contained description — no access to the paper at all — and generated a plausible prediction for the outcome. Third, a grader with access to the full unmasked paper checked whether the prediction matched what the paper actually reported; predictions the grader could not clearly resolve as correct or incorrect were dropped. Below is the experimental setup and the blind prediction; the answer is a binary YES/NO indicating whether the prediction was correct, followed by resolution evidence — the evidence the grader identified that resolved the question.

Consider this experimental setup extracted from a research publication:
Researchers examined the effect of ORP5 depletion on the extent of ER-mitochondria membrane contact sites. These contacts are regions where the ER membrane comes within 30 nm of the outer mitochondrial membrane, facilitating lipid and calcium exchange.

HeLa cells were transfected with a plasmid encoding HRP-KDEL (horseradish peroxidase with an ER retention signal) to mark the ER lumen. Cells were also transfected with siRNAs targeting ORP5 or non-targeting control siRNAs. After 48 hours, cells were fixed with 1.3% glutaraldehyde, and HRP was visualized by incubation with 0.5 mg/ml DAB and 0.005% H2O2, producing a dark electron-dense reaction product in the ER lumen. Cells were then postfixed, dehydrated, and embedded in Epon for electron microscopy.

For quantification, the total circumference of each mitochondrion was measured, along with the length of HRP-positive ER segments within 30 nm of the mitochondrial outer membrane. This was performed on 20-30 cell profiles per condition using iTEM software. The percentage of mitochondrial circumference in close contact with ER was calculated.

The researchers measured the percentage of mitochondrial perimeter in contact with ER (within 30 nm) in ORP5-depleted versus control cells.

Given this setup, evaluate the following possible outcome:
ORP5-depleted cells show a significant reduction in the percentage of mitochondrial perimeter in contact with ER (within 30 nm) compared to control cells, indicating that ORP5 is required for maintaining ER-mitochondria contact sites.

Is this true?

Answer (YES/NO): NO